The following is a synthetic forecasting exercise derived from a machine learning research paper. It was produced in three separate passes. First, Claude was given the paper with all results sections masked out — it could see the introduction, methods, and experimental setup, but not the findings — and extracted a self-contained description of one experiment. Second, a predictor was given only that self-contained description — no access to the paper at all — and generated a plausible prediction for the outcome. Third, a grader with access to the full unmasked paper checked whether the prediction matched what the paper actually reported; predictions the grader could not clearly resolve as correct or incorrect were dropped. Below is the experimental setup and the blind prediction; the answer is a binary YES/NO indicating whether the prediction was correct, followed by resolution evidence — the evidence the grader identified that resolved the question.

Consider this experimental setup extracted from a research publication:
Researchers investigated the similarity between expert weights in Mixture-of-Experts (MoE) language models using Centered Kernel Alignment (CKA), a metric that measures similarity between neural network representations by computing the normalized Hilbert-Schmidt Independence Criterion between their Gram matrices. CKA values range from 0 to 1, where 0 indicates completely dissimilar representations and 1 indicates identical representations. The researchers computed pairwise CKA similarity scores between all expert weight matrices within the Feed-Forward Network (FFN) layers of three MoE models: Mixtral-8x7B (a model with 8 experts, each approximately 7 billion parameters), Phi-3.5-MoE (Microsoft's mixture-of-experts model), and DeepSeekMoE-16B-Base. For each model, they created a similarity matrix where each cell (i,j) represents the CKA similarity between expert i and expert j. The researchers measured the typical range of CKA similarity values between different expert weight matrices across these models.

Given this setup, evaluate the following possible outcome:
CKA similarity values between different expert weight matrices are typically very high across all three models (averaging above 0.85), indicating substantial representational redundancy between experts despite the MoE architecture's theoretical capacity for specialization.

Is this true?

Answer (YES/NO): NO